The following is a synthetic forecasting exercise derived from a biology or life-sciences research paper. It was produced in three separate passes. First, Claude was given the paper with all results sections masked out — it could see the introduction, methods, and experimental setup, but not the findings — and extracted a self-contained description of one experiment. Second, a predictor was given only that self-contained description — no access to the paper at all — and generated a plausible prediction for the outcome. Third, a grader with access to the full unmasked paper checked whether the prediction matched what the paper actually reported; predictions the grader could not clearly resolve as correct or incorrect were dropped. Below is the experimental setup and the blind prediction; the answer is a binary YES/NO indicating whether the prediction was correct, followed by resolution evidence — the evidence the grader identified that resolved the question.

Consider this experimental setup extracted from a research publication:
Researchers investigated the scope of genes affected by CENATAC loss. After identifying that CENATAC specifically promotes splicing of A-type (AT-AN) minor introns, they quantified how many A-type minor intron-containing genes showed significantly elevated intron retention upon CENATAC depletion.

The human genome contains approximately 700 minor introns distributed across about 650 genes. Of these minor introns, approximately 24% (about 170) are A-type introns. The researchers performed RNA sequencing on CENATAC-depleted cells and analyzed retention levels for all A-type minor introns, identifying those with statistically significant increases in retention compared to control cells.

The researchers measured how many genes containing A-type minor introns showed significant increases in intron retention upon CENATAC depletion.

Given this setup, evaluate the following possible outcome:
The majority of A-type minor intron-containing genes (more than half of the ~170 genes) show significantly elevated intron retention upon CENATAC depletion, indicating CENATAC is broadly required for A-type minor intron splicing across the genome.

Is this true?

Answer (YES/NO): YES